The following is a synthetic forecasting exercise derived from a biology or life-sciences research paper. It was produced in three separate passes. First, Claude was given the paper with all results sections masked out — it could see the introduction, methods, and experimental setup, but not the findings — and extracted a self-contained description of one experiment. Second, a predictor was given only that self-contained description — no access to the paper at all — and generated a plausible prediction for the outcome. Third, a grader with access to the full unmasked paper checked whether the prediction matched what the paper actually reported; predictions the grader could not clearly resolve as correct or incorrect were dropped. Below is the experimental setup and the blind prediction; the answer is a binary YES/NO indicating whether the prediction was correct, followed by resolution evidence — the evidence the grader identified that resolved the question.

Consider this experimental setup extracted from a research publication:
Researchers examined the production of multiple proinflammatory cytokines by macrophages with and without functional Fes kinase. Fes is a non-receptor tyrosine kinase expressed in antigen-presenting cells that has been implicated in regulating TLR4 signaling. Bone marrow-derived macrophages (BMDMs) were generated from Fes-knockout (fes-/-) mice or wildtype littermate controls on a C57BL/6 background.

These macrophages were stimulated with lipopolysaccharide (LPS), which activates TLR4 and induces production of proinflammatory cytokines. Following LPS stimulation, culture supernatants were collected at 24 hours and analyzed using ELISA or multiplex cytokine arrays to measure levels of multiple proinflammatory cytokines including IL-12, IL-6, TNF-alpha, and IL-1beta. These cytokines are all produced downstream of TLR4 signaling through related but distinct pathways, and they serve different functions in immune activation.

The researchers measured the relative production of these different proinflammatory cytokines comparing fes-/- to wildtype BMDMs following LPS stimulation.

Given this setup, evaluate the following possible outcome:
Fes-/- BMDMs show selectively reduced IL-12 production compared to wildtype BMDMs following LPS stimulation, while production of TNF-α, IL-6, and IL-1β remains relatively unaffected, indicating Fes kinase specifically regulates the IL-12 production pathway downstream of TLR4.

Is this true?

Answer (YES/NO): NO